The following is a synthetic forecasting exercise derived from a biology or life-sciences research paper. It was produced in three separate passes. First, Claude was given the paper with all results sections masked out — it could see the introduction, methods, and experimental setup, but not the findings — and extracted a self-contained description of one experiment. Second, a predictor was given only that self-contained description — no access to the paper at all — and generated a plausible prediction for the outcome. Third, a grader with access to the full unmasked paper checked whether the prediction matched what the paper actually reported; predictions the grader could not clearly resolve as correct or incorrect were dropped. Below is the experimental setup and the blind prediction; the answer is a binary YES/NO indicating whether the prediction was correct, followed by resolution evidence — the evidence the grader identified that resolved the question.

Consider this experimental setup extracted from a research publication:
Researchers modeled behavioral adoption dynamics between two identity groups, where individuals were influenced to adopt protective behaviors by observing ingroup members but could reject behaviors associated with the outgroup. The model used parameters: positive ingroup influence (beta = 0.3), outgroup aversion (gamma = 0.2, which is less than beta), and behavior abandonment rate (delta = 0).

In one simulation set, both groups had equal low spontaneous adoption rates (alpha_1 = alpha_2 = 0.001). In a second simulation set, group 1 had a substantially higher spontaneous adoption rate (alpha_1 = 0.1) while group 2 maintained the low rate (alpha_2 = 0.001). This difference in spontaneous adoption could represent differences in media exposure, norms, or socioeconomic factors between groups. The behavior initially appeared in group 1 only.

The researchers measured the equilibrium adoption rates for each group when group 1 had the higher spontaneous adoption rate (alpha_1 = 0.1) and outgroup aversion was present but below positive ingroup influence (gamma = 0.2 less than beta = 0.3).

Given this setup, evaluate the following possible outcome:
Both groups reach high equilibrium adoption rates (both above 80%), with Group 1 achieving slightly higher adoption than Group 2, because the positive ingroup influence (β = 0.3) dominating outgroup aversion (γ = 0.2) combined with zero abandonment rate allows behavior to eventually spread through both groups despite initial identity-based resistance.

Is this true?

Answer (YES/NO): NO